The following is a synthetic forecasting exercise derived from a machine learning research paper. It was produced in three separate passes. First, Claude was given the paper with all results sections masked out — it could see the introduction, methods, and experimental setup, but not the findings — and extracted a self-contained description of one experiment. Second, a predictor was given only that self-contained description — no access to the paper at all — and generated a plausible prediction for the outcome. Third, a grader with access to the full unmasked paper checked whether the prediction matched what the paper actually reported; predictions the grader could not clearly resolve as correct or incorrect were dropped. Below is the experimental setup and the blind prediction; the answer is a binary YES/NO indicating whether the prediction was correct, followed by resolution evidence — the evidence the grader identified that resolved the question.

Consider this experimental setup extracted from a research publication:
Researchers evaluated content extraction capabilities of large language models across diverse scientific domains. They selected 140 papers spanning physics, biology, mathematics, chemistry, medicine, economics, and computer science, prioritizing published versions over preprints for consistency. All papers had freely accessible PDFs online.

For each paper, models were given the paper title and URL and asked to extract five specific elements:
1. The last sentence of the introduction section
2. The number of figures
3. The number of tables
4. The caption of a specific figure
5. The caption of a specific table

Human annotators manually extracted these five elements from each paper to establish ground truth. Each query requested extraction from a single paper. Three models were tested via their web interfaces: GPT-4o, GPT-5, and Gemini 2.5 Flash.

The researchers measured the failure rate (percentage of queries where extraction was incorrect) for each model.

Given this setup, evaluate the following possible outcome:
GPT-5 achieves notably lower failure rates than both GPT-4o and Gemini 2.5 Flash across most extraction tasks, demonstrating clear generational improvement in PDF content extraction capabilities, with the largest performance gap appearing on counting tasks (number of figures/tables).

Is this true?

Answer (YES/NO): NO